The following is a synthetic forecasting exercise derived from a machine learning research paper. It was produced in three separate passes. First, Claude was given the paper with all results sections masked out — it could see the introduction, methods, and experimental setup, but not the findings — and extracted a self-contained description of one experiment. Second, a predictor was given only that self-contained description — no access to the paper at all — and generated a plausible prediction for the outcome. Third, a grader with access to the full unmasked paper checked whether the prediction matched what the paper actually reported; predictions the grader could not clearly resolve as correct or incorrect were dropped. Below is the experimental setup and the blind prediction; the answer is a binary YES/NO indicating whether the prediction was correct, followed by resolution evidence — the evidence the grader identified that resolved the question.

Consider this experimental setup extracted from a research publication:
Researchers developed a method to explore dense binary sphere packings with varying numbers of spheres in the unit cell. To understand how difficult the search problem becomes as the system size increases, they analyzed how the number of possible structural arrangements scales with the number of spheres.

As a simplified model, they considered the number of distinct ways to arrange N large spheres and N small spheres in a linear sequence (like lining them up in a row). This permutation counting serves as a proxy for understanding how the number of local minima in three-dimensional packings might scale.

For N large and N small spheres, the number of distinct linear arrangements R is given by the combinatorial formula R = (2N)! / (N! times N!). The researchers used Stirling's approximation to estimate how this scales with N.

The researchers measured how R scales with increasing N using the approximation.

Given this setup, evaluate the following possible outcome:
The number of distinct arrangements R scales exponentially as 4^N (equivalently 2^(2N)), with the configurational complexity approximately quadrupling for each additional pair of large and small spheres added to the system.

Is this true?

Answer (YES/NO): YES